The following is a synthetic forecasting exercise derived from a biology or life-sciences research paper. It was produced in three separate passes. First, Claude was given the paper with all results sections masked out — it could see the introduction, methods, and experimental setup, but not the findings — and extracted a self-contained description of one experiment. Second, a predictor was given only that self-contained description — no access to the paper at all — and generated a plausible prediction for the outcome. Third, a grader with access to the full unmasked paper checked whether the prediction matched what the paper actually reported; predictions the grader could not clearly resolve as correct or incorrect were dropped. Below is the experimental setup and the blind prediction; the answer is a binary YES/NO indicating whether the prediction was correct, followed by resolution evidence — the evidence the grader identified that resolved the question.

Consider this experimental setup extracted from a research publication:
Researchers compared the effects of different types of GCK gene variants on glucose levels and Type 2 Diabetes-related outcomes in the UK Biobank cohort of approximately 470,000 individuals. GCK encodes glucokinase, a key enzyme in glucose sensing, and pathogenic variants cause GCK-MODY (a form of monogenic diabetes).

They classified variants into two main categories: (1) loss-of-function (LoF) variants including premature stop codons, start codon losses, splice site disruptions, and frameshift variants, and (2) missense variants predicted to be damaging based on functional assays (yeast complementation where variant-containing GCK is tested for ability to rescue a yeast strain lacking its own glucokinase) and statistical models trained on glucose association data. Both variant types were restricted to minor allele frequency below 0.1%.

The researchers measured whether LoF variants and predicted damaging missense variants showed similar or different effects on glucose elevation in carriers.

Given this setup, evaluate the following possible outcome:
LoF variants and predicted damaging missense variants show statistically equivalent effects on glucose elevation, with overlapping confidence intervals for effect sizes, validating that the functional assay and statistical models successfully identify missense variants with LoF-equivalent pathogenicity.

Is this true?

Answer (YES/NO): NO